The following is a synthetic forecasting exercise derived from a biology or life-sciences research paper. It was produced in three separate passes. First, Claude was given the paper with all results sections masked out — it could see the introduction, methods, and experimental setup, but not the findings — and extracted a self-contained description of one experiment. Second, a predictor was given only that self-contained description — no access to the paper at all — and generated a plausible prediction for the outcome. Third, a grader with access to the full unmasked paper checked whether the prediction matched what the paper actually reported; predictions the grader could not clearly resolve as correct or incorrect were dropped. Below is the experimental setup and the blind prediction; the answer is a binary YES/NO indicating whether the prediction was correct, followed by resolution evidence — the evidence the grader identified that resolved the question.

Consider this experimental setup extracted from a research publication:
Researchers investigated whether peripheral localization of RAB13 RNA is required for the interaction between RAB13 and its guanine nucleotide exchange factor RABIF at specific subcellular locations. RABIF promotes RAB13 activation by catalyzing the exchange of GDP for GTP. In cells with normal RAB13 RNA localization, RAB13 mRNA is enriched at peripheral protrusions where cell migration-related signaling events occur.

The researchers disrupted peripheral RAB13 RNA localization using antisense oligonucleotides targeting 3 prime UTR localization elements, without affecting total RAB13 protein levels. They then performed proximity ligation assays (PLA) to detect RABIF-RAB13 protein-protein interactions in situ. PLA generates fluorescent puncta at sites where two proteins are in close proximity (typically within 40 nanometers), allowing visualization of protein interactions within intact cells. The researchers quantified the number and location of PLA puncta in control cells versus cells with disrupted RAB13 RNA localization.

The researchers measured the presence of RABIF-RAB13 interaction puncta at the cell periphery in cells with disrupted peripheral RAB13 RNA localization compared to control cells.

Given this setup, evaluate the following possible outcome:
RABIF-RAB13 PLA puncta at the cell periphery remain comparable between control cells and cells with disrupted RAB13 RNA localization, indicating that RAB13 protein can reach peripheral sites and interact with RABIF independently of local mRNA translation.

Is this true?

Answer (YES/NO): NO